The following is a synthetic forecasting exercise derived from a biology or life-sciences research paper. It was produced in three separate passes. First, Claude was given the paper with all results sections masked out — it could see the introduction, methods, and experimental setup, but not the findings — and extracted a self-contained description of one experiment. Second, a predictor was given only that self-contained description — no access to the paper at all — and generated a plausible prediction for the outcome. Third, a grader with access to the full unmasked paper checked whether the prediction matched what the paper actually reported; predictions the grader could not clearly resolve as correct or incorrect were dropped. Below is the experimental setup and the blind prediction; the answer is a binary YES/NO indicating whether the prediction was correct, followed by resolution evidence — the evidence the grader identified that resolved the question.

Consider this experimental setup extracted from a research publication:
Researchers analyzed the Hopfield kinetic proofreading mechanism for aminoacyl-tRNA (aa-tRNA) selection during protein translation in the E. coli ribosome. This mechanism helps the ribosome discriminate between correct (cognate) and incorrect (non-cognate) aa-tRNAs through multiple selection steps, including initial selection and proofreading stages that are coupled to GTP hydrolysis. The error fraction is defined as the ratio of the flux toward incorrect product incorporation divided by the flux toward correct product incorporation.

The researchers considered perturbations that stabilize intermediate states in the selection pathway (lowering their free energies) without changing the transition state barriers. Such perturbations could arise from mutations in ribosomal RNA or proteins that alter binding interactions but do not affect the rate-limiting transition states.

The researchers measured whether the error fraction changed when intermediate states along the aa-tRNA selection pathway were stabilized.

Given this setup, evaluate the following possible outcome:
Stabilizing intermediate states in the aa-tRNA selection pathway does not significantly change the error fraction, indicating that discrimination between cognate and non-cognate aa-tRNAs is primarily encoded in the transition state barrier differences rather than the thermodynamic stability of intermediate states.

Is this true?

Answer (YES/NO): YES